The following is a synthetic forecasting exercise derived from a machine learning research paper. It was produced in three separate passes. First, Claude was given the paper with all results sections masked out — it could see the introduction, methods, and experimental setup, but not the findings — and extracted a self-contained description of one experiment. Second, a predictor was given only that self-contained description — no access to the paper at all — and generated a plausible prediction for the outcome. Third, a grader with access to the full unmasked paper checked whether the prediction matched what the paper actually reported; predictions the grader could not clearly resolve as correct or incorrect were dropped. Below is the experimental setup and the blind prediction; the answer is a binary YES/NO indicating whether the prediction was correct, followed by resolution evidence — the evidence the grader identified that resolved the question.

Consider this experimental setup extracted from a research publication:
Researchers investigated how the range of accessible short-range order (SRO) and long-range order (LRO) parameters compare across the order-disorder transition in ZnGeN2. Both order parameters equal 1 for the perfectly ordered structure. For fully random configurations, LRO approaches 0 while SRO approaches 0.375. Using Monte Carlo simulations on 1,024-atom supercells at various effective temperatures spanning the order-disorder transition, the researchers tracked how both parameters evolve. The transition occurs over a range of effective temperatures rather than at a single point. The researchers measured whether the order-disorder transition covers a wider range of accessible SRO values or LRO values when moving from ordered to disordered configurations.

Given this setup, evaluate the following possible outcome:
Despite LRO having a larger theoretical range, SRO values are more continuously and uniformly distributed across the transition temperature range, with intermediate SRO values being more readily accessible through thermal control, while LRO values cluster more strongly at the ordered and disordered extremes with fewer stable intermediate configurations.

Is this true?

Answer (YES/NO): NO